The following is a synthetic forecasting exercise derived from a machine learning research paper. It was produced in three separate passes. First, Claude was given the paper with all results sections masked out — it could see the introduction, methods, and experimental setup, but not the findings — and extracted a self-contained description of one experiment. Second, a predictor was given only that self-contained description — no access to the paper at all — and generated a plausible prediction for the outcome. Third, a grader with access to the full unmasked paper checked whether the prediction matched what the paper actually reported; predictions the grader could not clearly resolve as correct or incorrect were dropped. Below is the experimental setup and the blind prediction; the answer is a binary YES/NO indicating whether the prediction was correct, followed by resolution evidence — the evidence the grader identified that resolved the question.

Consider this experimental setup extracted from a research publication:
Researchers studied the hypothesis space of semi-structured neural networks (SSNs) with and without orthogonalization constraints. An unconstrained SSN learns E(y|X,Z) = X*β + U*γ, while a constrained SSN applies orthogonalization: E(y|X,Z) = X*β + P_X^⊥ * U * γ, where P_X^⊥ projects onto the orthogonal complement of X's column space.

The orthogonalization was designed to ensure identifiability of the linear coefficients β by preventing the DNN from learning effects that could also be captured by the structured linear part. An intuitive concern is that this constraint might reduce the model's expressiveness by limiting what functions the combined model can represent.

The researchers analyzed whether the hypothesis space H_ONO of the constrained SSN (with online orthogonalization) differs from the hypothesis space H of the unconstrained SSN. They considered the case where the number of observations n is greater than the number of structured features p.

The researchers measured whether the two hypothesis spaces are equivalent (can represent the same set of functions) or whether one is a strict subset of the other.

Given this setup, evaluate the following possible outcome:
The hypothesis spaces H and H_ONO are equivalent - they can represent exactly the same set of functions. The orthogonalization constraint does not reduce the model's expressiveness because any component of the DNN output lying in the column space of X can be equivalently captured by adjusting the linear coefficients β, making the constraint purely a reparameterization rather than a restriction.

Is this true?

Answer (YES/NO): YES